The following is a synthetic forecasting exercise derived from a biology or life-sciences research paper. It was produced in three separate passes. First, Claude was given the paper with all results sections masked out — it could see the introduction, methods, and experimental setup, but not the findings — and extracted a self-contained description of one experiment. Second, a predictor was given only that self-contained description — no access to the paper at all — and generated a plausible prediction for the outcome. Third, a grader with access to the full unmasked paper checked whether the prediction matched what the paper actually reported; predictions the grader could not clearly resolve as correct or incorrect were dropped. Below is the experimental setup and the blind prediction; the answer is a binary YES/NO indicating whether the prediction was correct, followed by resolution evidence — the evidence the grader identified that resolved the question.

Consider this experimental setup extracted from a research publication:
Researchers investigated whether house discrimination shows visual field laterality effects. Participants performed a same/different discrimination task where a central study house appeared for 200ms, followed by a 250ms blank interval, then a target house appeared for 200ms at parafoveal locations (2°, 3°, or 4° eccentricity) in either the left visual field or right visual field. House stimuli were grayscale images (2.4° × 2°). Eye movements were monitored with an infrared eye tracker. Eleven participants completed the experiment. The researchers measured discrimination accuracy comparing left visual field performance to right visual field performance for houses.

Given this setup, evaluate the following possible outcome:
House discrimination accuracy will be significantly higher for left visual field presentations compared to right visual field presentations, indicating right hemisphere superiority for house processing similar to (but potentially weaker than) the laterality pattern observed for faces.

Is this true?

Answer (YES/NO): NO